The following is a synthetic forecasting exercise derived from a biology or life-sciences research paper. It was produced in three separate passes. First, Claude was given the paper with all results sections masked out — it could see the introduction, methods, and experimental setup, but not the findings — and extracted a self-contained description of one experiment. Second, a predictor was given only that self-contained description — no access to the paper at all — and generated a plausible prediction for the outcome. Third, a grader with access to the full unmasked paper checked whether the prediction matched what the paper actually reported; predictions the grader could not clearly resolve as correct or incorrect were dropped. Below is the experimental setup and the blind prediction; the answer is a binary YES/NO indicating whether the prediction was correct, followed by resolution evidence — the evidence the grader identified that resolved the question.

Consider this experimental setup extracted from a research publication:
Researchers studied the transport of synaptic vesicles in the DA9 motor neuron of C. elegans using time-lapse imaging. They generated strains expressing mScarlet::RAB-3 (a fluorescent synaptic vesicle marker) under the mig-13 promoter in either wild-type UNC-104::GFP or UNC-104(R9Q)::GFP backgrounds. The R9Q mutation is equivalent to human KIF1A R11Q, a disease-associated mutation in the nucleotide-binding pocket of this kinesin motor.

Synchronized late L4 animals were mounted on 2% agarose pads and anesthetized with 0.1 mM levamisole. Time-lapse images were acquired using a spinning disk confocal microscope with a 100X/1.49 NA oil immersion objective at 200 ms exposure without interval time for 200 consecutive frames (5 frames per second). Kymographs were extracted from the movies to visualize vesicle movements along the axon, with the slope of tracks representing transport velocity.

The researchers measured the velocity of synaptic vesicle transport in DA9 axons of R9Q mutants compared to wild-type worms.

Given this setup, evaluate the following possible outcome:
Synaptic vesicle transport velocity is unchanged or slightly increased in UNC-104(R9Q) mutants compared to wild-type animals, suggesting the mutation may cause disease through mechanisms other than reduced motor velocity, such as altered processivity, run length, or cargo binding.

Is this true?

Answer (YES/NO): NO